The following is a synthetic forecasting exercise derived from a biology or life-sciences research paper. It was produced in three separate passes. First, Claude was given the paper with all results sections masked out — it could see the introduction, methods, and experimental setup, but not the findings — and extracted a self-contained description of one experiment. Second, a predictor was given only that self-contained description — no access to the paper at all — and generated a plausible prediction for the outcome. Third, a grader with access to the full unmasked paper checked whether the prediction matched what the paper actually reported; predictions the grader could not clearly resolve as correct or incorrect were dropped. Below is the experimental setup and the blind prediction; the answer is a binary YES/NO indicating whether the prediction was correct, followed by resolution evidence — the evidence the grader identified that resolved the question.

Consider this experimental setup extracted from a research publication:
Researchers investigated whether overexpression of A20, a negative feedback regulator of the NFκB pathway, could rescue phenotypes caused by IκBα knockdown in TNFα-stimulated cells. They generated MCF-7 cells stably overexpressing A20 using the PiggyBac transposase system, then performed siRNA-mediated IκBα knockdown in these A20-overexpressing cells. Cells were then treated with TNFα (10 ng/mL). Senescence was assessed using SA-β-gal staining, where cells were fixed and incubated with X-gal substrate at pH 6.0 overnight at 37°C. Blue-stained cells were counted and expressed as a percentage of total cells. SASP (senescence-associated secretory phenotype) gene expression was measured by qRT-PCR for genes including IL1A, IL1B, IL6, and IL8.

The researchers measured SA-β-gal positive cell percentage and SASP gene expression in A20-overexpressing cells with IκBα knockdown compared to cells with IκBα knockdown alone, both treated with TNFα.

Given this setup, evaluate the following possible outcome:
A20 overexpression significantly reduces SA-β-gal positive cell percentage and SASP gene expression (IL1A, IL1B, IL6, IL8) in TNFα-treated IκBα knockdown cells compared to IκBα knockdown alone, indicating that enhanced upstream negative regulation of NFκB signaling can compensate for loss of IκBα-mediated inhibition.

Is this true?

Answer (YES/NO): NO